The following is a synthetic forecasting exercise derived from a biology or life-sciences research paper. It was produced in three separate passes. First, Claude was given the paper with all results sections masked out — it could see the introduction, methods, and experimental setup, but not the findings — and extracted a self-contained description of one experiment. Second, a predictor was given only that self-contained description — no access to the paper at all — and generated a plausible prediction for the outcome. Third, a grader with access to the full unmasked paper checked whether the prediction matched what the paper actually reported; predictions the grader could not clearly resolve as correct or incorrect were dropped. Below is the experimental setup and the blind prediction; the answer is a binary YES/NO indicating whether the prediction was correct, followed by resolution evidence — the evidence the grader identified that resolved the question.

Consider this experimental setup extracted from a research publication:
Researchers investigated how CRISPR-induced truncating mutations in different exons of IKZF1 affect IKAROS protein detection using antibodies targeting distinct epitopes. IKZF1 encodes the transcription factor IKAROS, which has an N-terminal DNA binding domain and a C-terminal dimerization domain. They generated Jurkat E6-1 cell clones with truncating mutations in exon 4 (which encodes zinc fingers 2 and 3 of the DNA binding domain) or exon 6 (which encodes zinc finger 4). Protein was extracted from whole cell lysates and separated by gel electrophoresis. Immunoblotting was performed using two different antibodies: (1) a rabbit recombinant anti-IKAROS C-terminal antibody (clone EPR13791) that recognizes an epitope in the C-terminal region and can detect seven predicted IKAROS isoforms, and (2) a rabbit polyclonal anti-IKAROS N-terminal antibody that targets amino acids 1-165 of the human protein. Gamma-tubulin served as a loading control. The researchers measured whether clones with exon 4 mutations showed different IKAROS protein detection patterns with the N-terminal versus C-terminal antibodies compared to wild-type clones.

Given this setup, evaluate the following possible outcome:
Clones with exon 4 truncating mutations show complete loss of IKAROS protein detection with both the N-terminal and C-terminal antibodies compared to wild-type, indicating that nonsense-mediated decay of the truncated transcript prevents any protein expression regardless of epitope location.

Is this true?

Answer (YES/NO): NO